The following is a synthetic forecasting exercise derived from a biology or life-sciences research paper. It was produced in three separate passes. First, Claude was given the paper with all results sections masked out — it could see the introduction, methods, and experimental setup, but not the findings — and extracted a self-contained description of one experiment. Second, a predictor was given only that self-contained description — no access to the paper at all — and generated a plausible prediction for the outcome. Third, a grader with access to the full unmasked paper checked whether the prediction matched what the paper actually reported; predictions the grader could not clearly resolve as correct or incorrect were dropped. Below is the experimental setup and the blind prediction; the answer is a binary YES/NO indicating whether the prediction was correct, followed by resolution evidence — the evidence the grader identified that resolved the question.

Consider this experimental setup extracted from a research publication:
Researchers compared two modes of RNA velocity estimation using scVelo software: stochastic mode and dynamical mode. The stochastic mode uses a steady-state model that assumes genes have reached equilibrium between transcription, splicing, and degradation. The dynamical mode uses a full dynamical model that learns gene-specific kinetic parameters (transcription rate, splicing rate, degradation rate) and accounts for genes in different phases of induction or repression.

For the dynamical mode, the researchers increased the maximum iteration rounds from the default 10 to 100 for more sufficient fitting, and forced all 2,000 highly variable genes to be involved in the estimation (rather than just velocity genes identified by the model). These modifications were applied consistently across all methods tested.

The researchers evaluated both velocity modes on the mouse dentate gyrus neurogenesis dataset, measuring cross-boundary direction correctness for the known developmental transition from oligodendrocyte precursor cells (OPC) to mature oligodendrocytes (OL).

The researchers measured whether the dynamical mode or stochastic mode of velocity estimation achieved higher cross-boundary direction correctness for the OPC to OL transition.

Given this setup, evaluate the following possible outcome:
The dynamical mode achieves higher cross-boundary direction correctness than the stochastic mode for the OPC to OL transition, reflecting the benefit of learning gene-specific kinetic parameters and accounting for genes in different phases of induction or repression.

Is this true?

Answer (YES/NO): YES